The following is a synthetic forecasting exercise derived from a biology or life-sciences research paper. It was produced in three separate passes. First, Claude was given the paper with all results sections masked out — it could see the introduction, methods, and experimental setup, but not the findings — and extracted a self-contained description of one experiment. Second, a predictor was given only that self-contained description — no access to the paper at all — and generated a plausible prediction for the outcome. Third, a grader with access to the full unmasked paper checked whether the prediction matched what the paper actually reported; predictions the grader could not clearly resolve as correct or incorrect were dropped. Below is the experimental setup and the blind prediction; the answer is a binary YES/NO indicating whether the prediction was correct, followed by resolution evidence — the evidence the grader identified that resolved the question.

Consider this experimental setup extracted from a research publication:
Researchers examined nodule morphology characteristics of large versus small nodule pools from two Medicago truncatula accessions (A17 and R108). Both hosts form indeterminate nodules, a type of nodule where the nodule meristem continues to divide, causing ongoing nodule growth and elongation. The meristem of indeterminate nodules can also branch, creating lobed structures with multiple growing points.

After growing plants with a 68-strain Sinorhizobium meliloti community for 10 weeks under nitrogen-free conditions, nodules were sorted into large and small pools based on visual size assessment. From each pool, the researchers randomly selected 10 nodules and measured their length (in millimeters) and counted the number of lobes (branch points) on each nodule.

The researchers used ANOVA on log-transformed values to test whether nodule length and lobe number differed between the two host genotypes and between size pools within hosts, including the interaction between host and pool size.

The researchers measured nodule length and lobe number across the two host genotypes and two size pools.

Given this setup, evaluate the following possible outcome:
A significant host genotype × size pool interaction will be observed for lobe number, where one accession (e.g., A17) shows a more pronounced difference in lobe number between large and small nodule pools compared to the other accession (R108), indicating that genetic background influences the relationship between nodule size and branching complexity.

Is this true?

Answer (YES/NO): NO